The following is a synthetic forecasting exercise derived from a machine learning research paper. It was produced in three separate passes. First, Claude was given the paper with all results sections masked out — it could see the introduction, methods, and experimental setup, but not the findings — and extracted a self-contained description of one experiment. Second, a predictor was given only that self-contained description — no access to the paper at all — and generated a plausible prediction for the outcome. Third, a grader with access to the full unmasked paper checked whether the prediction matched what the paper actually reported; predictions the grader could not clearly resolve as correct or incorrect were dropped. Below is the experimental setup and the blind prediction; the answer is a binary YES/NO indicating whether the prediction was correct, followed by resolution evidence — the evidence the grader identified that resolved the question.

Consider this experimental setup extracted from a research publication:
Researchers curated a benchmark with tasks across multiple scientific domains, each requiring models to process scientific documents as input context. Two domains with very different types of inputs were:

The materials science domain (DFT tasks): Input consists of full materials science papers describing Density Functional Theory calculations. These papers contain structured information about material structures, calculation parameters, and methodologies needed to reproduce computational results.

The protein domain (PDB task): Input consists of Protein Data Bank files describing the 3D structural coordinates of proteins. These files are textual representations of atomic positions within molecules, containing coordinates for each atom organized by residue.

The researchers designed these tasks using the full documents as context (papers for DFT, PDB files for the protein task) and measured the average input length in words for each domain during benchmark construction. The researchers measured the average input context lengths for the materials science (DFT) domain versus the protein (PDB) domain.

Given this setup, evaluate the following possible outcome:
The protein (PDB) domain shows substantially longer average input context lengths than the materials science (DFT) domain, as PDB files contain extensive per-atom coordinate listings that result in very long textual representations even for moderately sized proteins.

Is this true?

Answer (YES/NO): YES